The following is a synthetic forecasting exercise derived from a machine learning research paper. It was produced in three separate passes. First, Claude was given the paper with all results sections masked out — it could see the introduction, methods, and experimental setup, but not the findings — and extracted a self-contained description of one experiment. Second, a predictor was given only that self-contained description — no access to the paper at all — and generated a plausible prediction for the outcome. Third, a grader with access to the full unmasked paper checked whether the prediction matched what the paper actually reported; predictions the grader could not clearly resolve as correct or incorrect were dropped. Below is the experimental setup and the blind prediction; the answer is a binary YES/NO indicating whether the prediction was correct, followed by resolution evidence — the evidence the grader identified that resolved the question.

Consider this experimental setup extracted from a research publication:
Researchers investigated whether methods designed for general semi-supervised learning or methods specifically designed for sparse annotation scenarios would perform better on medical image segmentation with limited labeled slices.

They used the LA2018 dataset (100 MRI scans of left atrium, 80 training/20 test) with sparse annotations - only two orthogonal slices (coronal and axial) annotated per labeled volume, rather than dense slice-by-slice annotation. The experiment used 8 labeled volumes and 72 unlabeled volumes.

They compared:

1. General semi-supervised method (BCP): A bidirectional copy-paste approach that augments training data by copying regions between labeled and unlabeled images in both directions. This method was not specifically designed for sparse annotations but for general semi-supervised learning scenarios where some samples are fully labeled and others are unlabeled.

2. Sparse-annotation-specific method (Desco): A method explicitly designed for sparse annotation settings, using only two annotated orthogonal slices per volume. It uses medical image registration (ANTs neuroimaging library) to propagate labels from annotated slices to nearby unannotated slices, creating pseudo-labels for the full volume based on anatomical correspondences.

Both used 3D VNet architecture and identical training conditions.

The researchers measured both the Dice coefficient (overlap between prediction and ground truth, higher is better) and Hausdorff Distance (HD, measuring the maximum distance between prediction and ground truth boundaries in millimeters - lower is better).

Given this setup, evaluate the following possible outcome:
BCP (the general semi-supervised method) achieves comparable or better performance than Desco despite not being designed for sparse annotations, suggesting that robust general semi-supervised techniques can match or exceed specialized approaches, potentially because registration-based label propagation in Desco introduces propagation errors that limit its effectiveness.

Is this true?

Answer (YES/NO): YES